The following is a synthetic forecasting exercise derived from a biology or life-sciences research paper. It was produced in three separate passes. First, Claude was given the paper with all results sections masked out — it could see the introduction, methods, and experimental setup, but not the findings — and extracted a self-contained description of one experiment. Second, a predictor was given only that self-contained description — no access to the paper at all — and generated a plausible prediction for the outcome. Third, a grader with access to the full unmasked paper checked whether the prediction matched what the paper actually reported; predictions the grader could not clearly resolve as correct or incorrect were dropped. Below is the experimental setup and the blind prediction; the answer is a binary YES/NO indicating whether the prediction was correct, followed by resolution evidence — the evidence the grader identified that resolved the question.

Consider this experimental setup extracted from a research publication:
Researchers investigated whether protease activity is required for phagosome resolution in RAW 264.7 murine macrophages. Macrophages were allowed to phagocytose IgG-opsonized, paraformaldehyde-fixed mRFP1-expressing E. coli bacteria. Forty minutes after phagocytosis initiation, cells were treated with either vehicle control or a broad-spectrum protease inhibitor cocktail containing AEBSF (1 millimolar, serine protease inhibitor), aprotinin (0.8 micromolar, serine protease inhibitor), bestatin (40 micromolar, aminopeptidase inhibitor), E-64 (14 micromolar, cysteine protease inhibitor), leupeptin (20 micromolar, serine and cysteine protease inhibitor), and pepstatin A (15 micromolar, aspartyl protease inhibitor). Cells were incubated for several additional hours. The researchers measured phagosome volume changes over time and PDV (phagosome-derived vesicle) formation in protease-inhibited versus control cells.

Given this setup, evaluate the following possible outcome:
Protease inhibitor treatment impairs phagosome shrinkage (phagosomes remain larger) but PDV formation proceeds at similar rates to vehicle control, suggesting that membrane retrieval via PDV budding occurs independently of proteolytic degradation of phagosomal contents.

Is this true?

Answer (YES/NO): NO